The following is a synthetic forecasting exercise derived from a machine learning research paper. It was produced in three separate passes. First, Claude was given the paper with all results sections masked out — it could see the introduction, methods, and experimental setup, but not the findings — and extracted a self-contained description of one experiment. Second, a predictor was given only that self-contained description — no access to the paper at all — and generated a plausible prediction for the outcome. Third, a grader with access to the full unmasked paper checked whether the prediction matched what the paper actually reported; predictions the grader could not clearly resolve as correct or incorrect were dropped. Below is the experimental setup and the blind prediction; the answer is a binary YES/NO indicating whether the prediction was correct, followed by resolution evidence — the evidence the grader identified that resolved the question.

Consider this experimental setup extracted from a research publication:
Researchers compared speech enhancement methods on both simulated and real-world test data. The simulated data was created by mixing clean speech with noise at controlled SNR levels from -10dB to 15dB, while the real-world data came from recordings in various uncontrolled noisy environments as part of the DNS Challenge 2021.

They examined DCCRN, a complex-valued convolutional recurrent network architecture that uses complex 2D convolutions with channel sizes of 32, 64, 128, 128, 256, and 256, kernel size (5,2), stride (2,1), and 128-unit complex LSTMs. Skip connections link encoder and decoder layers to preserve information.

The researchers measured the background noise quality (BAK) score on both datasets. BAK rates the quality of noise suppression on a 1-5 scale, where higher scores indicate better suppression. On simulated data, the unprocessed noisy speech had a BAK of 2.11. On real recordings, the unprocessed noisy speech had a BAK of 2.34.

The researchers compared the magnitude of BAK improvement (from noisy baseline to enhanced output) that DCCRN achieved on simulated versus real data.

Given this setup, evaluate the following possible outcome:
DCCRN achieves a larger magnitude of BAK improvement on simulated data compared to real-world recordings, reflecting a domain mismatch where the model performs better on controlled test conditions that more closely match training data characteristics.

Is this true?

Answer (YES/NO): YES